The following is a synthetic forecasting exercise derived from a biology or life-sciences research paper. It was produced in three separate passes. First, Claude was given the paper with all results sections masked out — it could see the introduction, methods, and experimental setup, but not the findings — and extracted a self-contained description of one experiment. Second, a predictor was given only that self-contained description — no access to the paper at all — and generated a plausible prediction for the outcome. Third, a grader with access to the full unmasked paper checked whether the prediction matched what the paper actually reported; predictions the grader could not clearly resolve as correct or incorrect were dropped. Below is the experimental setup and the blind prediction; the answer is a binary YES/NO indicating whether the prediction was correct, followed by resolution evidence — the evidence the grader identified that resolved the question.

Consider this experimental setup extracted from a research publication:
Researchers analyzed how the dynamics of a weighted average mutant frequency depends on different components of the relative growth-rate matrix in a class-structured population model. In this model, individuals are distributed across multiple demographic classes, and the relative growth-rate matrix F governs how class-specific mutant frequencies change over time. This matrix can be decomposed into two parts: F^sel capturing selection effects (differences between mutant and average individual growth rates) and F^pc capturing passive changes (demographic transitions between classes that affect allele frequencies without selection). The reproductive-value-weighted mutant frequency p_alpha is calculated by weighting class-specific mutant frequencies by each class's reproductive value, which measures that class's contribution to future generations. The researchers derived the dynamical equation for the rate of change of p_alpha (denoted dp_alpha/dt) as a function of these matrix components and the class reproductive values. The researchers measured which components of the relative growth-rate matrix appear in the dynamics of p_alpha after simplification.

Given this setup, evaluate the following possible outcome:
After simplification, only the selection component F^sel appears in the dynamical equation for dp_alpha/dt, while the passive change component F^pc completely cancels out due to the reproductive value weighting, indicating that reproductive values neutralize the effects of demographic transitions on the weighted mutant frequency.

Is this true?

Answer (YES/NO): YES